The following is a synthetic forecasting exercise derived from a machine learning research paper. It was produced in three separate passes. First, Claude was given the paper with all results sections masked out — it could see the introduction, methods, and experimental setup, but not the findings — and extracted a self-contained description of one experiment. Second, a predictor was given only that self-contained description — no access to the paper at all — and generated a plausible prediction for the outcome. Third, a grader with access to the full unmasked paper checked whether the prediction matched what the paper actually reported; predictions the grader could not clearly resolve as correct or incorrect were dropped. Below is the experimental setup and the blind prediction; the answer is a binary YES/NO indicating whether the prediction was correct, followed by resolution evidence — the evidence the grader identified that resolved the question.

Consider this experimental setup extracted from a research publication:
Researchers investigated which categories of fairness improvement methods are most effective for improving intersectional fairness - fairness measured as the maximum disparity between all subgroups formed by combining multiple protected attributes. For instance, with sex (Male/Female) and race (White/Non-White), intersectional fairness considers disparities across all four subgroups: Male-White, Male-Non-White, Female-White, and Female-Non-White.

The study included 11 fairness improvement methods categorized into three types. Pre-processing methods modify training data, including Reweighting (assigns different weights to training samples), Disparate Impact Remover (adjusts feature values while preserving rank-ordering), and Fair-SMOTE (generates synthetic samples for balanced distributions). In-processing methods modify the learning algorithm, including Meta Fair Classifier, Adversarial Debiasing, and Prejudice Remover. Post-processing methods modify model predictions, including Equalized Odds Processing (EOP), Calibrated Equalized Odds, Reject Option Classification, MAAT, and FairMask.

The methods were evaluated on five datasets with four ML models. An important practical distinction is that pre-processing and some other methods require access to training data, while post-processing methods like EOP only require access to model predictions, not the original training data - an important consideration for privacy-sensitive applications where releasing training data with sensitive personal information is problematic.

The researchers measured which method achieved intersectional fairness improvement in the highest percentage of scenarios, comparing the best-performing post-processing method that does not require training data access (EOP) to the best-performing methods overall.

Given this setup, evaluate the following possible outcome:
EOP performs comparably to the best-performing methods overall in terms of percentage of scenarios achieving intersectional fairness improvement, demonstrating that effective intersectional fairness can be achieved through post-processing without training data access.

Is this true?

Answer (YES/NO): NO